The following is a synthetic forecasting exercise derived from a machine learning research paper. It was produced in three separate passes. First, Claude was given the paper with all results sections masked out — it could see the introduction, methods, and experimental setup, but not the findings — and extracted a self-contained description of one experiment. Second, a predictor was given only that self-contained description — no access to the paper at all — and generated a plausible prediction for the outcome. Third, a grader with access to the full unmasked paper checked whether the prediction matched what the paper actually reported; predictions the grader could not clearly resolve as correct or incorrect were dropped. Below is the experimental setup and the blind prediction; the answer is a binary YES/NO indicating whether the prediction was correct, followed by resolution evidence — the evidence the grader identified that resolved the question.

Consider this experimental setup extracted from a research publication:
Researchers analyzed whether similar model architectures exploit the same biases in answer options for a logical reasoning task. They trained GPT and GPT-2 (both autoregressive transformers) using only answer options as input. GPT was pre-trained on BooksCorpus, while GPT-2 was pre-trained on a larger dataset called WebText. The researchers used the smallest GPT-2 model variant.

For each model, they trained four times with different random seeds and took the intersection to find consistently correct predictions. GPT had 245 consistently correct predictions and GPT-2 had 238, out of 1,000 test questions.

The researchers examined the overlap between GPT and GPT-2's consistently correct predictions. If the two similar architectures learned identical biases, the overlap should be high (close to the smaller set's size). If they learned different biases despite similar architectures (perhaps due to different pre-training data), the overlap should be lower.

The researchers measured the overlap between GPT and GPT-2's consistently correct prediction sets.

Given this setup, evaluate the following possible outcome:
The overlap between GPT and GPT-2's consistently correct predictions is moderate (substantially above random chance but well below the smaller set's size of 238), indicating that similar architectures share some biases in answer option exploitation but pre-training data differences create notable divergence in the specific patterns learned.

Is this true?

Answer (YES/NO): YES